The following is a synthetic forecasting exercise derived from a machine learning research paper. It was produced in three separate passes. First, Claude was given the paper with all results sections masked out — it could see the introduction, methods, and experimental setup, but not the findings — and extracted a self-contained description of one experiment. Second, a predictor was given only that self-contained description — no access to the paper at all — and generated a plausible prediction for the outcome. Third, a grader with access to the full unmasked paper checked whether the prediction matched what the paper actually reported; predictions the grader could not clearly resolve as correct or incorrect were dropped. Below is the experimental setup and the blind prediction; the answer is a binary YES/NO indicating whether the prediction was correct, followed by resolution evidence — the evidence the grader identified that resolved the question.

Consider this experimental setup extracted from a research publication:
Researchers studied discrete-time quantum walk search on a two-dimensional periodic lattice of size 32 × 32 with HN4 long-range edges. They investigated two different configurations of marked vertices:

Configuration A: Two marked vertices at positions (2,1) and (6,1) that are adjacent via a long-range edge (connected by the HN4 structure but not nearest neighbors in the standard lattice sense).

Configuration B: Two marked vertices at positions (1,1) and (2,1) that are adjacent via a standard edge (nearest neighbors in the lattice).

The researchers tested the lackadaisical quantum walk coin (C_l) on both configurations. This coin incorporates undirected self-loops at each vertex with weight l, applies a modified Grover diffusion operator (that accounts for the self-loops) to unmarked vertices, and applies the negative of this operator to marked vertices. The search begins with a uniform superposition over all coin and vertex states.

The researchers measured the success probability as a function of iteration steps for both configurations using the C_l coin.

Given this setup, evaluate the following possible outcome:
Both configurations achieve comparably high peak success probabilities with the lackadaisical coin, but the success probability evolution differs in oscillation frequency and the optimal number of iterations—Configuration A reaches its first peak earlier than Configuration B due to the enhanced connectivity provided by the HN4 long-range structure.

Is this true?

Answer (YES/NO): NO